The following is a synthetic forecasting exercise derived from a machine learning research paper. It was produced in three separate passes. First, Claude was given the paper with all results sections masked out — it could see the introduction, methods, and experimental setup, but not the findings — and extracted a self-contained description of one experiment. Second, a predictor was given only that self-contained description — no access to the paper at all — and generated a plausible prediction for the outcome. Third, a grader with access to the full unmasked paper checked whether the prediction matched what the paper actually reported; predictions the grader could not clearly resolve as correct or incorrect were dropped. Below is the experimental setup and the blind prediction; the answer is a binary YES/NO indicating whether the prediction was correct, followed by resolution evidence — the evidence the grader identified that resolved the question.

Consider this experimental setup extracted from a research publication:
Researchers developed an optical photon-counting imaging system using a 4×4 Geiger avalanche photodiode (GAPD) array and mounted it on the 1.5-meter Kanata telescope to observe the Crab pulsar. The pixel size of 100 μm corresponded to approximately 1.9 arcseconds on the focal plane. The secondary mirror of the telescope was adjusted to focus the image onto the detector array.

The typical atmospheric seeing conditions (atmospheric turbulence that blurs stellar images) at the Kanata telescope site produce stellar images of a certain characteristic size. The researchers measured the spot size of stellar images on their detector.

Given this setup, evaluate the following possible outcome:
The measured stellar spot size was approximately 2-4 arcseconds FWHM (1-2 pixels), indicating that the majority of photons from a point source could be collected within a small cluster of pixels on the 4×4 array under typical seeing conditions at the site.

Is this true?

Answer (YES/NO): YES